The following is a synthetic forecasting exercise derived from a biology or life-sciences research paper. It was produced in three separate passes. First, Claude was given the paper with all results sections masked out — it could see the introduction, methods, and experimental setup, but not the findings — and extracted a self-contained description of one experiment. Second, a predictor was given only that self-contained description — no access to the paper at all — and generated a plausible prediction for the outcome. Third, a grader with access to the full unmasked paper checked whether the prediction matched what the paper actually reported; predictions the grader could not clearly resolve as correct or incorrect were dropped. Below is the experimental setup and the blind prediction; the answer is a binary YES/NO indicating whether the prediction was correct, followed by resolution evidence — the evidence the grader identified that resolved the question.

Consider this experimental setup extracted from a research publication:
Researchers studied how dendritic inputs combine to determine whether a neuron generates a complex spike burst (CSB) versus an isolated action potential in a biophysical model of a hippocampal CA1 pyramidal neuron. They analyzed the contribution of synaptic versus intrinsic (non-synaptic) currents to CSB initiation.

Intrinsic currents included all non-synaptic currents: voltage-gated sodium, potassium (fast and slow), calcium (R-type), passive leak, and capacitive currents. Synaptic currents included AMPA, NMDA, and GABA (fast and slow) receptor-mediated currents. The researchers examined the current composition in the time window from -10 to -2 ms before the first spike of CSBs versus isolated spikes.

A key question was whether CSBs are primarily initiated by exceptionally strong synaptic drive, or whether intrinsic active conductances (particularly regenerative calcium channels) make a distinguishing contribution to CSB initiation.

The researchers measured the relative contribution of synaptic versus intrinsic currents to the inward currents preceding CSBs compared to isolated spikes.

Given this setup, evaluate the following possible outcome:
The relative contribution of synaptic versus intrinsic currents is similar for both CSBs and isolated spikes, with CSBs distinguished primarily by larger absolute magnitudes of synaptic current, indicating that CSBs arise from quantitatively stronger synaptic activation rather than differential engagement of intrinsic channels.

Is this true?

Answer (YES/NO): NO